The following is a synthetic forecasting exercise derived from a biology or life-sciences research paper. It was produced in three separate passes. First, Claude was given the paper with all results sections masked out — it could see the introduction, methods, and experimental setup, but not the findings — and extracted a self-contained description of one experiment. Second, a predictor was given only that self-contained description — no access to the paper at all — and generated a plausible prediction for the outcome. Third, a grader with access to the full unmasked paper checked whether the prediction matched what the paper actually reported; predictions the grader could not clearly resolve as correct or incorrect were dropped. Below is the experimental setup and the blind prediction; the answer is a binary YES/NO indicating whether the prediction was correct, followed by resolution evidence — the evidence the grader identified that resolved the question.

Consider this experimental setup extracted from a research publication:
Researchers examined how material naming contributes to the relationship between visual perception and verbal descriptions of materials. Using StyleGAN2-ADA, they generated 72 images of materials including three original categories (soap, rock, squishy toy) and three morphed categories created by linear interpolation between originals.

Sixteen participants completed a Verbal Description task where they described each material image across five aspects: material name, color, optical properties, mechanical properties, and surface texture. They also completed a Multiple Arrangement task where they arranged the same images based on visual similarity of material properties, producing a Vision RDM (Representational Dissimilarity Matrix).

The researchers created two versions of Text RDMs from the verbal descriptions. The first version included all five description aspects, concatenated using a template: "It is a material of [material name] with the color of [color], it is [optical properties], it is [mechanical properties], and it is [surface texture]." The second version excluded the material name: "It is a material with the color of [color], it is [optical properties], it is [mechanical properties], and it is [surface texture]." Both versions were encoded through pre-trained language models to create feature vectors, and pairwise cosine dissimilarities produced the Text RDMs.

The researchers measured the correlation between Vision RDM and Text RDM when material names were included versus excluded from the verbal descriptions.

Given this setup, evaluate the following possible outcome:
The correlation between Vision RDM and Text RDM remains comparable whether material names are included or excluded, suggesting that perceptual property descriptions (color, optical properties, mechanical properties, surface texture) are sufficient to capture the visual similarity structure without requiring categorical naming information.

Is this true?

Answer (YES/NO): NO